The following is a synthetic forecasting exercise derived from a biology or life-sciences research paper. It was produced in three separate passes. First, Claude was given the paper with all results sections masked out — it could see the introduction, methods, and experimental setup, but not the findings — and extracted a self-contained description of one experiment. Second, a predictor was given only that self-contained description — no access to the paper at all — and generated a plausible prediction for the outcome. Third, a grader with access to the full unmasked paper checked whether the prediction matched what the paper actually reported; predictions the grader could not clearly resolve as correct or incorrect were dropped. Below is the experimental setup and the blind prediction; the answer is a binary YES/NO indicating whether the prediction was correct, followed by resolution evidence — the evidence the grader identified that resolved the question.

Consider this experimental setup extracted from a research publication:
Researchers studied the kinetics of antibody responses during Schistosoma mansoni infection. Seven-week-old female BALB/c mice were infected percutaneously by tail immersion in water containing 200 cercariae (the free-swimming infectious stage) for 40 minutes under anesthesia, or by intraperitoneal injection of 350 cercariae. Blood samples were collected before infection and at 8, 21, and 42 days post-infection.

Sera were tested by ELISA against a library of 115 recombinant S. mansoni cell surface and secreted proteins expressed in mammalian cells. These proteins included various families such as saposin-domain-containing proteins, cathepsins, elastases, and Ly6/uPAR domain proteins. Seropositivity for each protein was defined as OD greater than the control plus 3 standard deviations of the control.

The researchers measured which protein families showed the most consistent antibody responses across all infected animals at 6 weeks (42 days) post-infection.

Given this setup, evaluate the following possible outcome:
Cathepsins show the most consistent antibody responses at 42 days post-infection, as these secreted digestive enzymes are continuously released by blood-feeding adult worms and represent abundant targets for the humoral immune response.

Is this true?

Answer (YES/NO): NO